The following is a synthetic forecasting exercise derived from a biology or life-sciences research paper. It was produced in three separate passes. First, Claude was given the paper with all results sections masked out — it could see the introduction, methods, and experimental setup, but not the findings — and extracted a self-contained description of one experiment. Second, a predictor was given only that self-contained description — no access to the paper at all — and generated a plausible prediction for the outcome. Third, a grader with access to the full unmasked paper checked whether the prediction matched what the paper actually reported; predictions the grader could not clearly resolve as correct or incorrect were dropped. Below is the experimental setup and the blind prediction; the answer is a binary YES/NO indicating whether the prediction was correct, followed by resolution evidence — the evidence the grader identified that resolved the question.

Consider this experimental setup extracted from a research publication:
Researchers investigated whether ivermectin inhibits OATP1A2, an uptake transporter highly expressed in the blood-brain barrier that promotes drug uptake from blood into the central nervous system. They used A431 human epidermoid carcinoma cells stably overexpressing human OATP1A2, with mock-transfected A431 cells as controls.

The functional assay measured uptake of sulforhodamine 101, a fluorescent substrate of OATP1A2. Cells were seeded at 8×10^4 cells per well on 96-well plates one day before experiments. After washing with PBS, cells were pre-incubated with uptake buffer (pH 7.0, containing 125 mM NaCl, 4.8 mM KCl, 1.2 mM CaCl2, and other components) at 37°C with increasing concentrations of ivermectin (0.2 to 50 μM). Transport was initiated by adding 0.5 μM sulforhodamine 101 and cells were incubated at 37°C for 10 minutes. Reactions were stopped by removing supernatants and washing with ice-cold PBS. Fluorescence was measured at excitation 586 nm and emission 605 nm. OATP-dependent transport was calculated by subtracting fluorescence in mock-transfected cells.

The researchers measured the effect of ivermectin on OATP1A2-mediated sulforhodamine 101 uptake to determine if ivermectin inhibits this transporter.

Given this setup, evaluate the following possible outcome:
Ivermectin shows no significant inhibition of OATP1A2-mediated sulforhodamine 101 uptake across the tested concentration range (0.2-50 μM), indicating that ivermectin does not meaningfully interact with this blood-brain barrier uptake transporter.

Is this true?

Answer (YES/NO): NO